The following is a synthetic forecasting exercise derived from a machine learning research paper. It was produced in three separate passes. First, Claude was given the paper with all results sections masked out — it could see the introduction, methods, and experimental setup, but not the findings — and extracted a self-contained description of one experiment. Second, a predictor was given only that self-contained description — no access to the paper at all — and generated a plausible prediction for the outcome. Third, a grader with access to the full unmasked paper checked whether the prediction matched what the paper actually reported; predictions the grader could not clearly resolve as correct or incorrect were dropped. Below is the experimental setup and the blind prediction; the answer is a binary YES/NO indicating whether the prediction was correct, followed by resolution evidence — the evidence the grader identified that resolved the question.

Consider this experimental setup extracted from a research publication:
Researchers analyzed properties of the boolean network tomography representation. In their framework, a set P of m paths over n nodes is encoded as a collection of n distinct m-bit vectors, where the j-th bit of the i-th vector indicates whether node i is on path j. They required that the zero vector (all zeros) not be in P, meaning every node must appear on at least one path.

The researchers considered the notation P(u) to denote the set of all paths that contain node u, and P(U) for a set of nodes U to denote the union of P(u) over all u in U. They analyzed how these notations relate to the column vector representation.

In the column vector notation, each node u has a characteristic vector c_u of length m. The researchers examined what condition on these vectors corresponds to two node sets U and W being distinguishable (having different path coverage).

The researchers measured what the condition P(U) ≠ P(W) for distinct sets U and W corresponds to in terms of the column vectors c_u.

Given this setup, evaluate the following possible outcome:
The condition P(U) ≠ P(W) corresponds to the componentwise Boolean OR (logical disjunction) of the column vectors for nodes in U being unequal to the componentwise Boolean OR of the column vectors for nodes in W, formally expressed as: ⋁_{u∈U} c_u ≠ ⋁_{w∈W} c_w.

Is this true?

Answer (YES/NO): YES